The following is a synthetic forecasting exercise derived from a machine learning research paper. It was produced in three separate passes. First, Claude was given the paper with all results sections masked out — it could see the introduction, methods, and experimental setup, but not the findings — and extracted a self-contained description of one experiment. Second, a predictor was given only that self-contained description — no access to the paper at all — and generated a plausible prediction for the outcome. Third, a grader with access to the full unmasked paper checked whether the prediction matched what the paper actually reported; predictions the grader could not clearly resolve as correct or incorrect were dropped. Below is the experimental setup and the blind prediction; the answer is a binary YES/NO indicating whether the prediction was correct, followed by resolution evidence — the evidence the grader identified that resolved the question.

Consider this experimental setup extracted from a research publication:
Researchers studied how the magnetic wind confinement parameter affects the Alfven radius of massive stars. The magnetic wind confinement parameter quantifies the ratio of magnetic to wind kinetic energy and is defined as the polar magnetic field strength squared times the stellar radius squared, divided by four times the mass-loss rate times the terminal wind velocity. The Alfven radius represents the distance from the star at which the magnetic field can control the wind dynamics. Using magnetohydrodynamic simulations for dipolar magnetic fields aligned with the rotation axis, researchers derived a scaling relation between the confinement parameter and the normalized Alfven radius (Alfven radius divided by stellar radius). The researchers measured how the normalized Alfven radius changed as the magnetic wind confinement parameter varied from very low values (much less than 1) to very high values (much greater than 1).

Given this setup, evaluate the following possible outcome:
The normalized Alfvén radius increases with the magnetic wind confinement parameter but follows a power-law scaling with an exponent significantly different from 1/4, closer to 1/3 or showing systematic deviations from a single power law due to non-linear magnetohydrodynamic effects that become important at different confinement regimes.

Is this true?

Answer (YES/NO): NO